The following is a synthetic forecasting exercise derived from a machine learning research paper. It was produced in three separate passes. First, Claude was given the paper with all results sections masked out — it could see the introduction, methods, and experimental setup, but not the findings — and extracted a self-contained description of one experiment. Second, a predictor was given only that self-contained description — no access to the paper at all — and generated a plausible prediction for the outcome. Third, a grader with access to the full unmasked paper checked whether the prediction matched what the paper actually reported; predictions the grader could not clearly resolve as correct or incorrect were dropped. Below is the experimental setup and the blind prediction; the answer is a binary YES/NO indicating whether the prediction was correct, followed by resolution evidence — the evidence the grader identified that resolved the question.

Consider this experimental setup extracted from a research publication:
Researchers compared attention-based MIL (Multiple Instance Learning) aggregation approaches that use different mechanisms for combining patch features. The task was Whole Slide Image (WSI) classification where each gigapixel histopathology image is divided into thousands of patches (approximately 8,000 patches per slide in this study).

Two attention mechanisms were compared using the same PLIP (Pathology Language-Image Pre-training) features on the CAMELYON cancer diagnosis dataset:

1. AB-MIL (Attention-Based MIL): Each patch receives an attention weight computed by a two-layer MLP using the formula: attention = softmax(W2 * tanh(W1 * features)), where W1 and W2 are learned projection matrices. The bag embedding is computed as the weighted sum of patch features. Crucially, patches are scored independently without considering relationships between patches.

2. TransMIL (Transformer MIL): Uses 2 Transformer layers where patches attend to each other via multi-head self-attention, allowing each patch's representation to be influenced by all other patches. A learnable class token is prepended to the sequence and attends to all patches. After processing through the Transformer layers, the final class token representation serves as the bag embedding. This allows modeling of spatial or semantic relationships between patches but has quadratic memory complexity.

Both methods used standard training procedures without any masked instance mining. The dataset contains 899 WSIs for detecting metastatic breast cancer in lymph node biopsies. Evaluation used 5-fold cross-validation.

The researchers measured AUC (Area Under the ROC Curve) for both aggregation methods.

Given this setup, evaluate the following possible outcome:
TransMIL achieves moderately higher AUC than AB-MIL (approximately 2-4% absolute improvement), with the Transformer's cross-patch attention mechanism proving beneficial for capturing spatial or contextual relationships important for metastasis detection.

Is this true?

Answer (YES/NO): NO